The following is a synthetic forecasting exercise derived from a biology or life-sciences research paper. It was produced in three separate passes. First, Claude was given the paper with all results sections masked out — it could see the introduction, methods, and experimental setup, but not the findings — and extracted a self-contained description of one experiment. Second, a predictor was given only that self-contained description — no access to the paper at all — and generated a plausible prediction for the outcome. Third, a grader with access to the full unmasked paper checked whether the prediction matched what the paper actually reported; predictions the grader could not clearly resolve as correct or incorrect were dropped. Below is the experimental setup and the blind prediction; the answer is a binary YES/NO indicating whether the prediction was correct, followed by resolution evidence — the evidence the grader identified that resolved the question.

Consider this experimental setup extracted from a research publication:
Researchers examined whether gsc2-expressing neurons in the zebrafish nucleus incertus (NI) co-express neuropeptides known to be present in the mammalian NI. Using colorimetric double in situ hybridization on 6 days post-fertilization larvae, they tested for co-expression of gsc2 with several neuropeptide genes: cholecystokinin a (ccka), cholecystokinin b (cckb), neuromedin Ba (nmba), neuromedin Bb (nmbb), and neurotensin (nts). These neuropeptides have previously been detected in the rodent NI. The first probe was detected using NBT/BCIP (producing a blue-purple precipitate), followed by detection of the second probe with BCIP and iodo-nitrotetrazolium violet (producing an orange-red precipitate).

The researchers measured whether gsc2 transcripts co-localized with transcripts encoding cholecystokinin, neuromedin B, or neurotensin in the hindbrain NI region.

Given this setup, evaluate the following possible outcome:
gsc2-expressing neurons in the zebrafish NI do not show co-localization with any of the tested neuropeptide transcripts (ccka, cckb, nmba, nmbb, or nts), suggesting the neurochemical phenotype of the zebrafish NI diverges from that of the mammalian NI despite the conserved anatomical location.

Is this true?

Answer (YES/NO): NO